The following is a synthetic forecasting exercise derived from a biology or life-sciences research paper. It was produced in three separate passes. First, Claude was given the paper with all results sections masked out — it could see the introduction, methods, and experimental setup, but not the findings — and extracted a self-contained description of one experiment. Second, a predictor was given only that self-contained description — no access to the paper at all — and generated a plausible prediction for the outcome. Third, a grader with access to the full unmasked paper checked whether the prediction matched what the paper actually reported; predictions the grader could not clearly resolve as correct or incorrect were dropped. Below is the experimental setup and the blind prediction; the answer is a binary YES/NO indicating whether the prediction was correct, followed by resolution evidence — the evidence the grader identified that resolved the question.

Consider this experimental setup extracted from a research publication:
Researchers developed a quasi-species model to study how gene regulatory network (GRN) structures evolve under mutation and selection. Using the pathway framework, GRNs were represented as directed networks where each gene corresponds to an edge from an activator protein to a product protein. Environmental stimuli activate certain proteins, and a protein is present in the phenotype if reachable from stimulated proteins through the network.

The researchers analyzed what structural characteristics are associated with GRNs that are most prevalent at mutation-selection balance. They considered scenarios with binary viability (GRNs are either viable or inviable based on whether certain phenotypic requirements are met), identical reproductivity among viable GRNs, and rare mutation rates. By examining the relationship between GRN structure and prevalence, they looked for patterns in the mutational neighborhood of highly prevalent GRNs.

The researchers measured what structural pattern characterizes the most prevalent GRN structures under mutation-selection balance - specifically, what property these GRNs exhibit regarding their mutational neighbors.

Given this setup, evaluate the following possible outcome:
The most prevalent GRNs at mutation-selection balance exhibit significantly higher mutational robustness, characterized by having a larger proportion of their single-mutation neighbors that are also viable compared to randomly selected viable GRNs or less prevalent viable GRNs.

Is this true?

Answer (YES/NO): YES